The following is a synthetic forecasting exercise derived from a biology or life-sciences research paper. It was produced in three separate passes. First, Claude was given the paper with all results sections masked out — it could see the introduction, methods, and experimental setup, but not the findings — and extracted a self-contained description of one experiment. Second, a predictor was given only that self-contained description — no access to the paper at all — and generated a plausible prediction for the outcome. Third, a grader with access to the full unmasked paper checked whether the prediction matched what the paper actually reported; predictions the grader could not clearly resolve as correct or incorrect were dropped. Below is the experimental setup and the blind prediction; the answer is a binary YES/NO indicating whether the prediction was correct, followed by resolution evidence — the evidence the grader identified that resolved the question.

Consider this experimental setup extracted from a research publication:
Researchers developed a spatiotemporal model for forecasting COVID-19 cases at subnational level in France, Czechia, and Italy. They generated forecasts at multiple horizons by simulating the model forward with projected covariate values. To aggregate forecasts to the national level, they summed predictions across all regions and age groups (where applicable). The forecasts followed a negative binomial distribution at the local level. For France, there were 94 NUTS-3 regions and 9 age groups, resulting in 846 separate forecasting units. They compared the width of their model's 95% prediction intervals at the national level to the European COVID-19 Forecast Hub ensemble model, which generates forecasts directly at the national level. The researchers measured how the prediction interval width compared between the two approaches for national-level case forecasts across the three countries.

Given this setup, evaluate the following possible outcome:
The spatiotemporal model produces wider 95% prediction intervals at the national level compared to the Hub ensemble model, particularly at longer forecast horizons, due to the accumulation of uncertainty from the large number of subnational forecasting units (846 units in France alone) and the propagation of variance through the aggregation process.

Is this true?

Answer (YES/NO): NO